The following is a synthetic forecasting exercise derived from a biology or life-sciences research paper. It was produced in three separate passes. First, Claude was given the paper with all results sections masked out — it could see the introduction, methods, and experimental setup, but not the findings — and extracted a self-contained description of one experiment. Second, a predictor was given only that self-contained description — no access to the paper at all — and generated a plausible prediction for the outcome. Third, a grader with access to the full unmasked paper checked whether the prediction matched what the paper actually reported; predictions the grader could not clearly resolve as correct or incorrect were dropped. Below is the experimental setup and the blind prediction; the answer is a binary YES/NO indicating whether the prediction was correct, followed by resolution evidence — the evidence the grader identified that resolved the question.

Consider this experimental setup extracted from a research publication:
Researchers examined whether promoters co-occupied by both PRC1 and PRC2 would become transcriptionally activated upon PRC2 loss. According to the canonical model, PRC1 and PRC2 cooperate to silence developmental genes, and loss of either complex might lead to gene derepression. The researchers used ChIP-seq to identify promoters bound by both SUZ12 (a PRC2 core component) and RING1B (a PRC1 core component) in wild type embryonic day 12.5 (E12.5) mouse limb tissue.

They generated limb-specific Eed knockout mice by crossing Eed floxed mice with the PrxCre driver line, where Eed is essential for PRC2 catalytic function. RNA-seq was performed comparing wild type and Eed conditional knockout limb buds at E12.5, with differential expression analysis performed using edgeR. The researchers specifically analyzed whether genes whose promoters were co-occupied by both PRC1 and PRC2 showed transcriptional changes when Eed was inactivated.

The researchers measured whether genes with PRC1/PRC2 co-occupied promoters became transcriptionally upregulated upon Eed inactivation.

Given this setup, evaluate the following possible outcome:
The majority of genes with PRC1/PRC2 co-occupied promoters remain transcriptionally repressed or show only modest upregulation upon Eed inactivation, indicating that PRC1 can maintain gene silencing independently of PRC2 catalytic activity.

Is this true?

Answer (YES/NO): YES